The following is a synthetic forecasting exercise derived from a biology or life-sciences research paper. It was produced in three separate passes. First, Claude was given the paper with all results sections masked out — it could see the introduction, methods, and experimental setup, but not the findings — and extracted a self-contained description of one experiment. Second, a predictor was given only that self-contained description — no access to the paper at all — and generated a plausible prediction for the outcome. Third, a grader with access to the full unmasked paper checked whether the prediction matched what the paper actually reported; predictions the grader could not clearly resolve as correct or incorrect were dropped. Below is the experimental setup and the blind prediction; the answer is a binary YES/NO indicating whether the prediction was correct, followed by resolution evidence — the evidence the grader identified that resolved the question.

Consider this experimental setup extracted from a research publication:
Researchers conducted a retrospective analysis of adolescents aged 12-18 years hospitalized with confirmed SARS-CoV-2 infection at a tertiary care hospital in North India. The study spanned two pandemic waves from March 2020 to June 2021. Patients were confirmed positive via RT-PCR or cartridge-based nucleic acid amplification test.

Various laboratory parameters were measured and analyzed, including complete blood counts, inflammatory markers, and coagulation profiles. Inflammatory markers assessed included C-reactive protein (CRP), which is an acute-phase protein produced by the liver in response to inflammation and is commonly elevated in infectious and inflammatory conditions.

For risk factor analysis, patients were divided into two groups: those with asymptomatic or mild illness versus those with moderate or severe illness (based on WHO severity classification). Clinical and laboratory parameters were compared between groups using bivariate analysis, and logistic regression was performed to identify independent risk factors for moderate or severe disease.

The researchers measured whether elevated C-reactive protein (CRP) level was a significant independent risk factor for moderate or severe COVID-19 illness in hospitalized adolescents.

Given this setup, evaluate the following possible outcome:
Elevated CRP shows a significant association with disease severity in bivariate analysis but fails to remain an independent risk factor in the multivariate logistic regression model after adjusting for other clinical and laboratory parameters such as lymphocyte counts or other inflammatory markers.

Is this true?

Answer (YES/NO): NO